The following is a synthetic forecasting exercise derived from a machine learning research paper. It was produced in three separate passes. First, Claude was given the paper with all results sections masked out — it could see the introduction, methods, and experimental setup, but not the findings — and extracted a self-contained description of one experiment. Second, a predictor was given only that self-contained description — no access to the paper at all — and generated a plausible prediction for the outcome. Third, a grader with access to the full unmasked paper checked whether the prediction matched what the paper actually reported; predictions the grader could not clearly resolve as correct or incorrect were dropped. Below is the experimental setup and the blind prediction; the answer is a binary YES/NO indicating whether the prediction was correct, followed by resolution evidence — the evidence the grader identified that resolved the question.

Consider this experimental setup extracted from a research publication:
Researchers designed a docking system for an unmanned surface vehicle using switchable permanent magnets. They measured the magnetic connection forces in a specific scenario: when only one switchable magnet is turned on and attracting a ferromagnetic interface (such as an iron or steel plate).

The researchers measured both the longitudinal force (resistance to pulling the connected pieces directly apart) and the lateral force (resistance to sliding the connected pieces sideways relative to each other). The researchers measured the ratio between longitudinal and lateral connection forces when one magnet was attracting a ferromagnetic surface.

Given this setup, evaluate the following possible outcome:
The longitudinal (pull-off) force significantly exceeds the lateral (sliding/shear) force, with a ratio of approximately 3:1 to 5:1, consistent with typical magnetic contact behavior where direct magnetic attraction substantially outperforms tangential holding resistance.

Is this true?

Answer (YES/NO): YES